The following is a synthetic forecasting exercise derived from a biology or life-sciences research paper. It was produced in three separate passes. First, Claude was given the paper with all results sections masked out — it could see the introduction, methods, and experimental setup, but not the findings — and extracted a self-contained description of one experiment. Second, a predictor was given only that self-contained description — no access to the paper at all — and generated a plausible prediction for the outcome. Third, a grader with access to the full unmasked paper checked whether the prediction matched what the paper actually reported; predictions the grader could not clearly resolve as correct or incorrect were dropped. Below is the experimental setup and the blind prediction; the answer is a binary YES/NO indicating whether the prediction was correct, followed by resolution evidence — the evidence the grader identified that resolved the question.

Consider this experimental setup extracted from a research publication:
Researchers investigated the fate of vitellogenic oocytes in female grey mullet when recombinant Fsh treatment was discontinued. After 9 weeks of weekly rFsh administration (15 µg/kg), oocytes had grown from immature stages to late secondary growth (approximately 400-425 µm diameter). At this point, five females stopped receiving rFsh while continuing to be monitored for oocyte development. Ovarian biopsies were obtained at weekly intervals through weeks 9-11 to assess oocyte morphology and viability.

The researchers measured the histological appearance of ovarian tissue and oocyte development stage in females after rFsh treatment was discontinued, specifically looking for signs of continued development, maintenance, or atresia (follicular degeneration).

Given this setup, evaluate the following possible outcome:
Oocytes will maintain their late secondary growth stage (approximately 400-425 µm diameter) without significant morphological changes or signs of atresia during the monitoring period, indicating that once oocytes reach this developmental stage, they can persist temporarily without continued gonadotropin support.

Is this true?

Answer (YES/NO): NO